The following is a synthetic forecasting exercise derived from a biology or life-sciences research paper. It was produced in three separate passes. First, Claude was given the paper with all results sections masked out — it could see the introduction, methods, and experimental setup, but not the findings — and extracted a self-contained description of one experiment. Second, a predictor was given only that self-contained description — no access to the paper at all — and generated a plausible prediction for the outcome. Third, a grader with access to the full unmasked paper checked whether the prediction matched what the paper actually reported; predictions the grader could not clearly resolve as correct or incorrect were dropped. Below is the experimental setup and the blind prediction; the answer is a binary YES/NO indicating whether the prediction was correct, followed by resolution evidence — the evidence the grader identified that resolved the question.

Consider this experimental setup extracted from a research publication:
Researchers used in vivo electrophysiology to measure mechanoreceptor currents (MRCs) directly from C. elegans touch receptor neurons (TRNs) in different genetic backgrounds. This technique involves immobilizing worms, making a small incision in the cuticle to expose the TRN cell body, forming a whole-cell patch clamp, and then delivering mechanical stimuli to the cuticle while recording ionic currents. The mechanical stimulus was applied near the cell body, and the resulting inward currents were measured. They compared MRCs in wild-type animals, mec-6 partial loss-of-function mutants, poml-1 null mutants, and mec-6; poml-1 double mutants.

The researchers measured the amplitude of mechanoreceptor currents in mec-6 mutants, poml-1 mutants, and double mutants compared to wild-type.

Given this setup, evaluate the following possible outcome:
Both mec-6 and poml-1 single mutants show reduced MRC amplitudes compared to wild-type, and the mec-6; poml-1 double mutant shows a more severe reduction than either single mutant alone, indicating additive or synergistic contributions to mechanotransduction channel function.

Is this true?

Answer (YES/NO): NO